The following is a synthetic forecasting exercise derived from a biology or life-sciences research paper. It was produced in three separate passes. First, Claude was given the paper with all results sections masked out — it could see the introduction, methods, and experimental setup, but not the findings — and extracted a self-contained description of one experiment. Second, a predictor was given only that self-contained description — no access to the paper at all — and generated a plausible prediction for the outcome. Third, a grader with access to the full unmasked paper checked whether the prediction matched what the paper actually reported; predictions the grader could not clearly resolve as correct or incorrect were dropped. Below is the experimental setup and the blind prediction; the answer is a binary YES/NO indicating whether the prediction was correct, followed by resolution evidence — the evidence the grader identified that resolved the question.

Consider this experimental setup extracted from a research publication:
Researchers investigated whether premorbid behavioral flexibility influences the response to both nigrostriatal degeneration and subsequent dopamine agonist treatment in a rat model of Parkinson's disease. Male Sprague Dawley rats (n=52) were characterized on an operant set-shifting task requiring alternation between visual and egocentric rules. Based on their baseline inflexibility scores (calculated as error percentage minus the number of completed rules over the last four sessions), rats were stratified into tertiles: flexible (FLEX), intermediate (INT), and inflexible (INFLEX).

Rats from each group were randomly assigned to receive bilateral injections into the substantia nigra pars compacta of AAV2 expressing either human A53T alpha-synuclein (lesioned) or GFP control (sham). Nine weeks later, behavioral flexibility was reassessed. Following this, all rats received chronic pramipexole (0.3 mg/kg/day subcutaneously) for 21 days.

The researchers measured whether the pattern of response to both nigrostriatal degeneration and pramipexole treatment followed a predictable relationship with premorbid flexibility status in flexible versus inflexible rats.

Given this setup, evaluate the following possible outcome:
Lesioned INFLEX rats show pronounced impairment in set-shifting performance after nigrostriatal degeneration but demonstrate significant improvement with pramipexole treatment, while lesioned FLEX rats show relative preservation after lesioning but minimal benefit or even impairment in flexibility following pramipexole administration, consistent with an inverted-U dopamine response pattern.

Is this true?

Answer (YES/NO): NO